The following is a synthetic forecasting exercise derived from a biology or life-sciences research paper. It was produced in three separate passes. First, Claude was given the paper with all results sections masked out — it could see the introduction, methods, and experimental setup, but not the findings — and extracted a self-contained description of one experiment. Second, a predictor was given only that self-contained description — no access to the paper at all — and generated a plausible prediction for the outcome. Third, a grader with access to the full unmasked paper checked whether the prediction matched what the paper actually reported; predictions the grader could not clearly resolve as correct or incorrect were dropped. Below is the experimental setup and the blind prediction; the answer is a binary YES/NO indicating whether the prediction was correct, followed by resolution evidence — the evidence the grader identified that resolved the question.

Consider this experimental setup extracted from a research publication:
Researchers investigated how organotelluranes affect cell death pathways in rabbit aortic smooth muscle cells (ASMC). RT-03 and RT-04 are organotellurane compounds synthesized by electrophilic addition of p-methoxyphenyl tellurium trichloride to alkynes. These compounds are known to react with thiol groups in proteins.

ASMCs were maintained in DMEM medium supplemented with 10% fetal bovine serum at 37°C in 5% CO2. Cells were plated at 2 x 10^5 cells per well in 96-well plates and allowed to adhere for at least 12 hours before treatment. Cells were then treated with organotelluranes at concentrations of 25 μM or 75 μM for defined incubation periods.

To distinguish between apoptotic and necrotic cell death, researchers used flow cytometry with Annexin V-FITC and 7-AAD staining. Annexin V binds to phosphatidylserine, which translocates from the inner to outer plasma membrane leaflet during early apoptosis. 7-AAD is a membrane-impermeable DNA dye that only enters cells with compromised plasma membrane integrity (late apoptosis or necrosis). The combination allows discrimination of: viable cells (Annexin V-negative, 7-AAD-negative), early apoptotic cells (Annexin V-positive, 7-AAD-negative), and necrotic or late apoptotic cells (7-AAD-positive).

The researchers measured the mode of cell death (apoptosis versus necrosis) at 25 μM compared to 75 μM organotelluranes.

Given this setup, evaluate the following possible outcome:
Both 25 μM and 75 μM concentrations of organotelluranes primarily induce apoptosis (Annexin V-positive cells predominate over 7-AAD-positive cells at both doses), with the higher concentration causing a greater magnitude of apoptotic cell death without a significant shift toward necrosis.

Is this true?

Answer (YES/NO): NO